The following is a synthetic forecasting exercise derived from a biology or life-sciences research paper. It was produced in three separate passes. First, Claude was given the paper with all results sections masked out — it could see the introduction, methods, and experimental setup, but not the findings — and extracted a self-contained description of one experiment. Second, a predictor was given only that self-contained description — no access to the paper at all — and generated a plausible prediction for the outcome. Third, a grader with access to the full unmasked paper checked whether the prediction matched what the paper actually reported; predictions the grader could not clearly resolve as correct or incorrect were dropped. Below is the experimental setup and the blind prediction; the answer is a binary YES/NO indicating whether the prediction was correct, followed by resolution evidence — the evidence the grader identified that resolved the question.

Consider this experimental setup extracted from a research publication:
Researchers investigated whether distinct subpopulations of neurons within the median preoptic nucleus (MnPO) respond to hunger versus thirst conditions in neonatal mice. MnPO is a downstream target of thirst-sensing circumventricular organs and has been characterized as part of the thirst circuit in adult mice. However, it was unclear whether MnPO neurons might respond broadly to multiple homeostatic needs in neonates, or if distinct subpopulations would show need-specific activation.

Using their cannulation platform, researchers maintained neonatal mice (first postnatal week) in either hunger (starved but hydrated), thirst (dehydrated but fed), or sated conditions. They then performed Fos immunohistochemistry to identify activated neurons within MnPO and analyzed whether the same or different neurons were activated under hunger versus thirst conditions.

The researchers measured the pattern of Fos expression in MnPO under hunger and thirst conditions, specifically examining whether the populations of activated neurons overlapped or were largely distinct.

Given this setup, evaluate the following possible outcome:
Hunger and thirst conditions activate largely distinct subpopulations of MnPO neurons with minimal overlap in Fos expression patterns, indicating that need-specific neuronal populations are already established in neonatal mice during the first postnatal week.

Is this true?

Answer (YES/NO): YES